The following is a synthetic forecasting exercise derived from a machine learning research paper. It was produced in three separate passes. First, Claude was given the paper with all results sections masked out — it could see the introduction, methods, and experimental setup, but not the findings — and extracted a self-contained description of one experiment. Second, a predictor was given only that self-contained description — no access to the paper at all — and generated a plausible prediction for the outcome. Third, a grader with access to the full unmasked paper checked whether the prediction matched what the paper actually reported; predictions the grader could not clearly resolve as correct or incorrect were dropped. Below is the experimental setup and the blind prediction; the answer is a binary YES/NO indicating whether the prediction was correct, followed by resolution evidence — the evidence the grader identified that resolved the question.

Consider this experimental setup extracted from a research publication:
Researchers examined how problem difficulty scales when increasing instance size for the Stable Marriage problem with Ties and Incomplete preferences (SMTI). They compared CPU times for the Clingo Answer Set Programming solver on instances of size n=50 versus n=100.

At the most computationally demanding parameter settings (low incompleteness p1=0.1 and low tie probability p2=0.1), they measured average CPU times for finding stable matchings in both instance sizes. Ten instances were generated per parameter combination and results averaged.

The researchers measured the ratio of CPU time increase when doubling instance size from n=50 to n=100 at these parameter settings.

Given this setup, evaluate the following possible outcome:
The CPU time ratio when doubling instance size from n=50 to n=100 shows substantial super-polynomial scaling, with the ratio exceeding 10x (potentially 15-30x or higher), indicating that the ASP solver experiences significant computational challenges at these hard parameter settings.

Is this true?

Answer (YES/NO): YES